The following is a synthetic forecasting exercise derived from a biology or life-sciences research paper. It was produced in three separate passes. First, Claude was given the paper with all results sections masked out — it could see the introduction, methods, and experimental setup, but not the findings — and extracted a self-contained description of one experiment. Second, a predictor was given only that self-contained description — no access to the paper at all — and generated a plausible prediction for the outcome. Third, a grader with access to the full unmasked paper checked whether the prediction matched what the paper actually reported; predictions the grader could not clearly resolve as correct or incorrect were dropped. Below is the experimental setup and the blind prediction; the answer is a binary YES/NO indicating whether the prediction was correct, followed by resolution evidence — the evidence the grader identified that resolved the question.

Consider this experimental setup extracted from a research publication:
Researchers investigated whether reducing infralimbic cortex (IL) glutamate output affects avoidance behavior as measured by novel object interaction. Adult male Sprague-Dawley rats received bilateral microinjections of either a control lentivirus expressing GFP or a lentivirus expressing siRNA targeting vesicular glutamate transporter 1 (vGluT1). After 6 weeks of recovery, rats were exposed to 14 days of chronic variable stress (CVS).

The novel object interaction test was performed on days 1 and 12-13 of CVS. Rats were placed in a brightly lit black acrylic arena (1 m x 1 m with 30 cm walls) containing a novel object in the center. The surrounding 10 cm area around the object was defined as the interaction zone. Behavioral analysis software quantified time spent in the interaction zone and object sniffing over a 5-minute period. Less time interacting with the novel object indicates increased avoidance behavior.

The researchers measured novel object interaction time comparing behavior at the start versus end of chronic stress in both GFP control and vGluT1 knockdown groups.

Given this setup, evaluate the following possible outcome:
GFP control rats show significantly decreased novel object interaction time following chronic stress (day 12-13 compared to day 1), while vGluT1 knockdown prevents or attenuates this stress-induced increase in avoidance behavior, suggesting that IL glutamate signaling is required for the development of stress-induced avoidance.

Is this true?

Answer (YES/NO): YES